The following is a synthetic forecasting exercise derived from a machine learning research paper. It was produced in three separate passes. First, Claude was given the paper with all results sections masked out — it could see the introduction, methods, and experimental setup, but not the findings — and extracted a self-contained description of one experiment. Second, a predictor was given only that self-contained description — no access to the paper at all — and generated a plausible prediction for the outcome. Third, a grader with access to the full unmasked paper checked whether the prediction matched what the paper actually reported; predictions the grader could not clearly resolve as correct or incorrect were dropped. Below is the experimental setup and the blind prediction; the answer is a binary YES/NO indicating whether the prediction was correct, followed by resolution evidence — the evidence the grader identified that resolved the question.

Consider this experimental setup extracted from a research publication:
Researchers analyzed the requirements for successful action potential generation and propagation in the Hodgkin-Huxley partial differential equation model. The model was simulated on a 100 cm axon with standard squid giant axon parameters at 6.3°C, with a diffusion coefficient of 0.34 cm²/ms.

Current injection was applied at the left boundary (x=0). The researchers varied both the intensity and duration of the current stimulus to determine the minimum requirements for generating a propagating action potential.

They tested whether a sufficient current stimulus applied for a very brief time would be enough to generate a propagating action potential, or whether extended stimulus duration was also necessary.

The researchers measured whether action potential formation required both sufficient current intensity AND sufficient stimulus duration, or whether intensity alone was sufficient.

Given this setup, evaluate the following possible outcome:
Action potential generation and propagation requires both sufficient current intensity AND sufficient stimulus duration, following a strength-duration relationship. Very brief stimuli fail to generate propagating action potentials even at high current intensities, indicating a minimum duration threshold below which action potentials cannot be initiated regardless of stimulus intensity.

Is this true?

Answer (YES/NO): YES